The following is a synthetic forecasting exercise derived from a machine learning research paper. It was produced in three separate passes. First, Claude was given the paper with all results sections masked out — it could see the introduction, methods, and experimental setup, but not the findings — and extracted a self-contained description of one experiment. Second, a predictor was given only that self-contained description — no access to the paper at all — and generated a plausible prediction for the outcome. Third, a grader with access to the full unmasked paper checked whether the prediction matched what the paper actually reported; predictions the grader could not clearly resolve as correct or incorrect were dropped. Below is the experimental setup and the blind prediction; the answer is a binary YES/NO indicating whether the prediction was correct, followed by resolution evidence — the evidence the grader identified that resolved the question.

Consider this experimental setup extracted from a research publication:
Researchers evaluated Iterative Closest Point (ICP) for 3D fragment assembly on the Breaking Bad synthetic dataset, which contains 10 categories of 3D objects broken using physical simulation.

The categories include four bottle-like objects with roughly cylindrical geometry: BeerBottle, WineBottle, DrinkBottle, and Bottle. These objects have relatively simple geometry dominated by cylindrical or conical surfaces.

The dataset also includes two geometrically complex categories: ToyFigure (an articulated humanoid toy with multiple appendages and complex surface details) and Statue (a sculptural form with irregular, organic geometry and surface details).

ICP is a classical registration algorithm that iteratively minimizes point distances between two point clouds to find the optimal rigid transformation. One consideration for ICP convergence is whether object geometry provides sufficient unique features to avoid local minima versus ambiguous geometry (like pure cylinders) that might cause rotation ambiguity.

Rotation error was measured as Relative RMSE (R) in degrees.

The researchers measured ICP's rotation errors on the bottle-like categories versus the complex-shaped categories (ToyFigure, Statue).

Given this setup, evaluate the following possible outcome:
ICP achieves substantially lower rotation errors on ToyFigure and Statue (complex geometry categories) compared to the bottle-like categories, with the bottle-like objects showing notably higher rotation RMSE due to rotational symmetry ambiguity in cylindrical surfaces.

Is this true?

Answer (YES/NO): NO